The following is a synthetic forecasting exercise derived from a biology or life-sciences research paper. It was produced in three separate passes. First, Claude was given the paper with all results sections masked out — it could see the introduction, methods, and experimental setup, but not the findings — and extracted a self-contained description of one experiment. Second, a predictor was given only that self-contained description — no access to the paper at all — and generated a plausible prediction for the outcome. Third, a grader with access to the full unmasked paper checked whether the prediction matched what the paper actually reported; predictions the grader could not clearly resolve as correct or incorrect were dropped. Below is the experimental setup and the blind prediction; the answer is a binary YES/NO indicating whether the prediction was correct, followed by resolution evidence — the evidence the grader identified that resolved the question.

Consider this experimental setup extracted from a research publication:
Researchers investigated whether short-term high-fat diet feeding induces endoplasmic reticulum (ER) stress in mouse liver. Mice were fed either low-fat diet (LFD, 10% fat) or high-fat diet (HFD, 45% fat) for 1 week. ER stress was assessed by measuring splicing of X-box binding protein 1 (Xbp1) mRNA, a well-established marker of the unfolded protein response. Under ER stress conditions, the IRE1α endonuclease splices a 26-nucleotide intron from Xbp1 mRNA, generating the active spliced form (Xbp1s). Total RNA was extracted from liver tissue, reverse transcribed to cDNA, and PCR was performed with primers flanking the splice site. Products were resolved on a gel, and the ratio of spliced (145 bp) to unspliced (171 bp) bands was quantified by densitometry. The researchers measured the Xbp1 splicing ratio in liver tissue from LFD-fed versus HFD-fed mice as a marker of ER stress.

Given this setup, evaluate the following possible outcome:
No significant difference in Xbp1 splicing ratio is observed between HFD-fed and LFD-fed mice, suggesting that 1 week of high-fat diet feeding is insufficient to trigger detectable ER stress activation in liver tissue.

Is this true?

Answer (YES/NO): YES